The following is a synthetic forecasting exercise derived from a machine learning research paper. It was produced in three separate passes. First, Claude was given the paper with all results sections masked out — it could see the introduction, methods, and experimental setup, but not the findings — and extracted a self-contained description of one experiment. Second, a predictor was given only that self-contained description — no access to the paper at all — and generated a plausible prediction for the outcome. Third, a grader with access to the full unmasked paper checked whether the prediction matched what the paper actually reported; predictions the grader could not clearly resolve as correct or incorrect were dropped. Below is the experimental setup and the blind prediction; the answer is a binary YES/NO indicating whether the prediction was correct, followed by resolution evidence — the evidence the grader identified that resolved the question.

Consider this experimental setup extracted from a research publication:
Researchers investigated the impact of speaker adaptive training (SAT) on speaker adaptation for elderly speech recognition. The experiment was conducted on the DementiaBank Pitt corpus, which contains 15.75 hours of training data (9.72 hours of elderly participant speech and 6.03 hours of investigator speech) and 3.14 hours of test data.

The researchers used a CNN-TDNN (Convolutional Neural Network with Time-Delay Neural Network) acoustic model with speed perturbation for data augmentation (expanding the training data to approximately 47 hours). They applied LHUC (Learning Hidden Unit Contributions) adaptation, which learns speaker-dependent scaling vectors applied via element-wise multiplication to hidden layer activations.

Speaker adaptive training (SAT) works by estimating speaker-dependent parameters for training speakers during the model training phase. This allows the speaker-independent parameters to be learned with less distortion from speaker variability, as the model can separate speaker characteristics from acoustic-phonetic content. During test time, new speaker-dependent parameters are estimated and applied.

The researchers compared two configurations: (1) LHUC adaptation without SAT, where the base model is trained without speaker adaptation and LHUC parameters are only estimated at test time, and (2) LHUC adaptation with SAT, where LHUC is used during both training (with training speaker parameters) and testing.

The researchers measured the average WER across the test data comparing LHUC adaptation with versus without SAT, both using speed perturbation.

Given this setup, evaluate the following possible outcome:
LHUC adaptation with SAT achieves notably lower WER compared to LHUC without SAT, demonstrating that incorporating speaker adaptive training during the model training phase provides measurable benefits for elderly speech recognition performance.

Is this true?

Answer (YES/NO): NO